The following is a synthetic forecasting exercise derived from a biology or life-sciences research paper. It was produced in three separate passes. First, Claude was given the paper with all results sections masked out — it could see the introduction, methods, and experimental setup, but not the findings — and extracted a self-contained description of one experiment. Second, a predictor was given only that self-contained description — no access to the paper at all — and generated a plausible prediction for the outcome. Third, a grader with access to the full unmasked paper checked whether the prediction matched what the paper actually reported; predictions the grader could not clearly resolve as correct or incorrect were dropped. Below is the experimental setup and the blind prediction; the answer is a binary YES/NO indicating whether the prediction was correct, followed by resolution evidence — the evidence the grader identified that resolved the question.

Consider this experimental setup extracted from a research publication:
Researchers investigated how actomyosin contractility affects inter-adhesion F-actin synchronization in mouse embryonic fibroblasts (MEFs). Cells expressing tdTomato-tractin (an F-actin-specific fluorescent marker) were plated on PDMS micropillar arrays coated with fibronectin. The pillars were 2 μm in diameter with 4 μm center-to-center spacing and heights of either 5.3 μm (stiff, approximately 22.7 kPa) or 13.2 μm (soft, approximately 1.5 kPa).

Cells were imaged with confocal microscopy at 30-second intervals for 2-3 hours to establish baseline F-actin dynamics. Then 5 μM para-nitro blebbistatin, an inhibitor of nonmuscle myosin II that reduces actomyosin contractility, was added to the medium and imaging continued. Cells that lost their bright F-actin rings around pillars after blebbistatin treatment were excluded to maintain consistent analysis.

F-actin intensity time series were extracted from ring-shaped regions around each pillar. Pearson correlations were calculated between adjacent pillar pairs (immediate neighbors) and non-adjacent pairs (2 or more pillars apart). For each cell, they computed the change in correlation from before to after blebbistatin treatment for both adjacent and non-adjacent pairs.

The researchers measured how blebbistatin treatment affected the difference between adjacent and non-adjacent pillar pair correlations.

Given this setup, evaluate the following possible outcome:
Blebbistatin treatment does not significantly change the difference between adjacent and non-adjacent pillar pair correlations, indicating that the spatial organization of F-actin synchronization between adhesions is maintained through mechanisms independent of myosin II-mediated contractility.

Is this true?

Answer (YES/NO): NO